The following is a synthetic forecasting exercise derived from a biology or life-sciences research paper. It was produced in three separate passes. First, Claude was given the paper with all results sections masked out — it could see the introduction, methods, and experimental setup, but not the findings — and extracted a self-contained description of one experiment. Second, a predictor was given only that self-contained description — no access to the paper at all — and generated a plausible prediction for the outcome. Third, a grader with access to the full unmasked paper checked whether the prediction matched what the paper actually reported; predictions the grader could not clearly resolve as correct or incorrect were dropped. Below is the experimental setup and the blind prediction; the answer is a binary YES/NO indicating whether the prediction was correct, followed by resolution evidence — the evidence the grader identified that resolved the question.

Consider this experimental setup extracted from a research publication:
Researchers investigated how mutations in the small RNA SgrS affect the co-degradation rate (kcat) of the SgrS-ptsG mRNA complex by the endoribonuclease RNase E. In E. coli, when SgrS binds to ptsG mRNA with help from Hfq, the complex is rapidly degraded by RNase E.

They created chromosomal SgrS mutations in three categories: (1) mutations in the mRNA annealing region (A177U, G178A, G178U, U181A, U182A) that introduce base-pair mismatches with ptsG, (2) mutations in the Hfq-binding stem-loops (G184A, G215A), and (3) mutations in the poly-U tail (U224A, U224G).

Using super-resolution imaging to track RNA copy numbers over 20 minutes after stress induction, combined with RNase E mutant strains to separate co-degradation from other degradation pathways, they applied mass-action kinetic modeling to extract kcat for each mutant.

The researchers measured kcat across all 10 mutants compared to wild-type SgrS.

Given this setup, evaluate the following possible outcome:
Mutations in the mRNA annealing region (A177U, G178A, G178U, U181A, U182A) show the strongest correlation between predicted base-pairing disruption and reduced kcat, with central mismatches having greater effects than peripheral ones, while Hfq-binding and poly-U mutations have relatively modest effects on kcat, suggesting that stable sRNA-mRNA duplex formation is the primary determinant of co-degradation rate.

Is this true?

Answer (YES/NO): NO